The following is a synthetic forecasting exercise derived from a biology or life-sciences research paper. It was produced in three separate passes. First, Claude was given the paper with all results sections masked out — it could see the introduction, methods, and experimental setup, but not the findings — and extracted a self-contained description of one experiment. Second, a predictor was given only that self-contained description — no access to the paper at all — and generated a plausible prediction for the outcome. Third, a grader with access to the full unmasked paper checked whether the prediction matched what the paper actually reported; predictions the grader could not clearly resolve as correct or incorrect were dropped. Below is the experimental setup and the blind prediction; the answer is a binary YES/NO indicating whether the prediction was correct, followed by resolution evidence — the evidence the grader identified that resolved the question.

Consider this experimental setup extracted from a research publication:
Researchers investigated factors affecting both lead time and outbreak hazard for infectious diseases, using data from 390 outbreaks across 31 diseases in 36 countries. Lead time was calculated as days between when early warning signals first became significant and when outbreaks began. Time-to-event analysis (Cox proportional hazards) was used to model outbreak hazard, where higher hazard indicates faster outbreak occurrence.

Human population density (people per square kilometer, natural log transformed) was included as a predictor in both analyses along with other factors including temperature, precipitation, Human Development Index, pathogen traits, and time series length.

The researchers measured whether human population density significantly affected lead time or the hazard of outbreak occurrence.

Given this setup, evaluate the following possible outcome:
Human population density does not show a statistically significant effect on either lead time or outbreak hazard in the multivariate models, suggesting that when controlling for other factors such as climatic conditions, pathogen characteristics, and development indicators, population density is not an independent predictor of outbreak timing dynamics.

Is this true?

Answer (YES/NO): YES